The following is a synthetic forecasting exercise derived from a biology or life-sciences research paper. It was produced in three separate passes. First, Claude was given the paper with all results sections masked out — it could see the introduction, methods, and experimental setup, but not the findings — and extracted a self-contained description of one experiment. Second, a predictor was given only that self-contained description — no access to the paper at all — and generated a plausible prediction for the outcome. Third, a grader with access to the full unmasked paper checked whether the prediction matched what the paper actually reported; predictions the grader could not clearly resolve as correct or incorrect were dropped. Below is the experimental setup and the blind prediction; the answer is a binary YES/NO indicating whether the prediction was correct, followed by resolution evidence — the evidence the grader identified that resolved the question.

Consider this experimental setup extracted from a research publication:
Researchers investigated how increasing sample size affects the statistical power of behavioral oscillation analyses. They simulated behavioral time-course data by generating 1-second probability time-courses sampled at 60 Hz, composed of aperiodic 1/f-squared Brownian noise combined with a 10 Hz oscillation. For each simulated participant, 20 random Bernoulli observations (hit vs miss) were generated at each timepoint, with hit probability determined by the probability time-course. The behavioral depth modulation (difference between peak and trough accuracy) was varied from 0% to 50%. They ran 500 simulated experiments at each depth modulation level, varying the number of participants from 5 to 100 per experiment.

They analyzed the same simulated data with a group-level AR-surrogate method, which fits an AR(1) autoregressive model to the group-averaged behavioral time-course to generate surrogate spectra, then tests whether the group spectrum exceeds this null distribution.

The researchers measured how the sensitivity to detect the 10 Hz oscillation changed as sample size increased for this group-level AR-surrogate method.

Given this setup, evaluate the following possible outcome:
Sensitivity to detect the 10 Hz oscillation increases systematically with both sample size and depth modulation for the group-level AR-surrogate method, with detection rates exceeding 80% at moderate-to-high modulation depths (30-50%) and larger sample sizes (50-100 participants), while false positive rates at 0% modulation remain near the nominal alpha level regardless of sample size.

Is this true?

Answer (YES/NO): NO